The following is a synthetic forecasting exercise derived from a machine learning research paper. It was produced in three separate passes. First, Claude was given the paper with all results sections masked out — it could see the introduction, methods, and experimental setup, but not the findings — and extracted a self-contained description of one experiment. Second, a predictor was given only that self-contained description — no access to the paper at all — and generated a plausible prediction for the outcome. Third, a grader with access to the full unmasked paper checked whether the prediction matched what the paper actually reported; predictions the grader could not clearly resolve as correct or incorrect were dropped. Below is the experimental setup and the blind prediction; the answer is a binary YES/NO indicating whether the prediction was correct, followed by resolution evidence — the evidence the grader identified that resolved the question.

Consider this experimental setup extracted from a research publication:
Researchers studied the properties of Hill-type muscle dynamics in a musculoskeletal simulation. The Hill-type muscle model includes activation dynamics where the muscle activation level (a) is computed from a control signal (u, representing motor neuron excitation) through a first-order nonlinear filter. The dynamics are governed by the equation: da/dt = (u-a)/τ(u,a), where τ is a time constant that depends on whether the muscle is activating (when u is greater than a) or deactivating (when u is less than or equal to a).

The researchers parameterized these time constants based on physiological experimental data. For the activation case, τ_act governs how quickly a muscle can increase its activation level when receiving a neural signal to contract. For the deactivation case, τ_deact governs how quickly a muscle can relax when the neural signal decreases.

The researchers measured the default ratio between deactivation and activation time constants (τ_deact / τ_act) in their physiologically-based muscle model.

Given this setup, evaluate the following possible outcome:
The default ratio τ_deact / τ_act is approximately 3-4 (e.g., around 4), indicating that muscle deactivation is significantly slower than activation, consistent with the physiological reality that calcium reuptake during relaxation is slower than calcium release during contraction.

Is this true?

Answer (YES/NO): YES